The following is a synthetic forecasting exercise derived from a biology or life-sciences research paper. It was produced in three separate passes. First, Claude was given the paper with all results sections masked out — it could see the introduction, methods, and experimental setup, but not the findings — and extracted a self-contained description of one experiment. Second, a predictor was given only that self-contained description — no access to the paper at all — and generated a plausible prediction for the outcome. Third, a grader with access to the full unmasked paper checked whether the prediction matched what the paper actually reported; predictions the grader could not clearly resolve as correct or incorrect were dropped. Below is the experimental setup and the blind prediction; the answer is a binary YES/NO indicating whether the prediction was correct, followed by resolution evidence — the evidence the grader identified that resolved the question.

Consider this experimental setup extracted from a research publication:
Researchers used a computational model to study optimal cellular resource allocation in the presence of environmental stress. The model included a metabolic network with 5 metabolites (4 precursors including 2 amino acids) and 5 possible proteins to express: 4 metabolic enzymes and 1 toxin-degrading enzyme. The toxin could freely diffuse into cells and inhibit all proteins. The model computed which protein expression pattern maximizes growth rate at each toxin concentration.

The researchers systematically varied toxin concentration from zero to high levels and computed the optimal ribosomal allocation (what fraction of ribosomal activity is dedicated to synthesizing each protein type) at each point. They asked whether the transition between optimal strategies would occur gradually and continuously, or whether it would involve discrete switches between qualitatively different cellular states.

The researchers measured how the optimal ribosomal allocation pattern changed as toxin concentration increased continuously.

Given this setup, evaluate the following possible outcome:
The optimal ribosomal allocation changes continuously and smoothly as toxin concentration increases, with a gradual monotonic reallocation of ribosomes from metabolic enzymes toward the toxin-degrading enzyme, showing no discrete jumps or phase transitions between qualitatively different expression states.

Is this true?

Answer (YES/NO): NO